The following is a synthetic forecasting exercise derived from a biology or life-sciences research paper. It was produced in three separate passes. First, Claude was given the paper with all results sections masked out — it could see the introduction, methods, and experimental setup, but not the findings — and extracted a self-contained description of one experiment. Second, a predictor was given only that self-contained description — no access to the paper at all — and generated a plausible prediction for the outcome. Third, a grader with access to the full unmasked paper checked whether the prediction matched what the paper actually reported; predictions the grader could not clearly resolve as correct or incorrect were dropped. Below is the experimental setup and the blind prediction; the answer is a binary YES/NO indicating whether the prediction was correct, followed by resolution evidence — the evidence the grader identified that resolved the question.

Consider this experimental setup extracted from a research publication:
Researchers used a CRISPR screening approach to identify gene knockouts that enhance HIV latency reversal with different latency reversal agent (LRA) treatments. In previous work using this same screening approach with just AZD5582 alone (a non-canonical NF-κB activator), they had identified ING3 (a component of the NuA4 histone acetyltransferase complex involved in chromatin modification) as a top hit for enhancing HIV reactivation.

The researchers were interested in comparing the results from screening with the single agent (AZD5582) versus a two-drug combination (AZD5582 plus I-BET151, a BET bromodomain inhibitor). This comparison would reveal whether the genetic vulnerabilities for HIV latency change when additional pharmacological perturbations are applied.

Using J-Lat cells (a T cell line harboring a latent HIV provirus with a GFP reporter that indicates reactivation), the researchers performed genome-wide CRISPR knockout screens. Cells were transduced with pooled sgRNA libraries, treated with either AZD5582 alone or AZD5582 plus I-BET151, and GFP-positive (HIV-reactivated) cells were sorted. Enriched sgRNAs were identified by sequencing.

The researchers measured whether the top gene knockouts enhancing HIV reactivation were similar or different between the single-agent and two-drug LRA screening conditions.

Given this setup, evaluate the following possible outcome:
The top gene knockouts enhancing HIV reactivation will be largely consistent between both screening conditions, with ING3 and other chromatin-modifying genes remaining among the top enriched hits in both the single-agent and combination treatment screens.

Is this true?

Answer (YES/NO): NO